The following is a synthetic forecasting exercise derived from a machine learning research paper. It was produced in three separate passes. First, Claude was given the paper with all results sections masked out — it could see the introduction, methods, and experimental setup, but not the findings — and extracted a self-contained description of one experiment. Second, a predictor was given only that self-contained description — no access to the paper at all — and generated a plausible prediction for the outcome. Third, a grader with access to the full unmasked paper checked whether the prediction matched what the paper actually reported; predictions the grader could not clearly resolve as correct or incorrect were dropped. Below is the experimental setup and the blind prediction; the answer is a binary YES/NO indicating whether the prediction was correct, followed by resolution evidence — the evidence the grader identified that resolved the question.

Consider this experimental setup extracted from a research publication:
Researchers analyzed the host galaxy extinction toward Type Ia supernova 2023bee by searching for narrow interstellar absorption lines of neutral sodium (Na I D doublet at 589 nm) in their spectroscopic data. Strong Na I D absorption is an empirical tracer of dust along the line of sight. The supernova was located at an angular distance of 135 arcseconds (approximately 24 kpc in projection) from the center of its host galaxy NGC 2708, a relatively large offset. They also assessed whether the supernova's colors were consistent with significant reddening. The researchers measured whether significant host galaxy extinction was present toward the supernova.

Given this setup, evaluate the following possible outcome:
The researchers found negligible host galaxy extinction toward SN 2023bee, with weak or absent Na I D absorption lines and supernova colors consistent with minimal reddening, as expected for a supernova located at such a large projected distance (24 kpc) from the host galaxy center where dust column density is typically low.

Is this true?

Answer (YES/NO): YES